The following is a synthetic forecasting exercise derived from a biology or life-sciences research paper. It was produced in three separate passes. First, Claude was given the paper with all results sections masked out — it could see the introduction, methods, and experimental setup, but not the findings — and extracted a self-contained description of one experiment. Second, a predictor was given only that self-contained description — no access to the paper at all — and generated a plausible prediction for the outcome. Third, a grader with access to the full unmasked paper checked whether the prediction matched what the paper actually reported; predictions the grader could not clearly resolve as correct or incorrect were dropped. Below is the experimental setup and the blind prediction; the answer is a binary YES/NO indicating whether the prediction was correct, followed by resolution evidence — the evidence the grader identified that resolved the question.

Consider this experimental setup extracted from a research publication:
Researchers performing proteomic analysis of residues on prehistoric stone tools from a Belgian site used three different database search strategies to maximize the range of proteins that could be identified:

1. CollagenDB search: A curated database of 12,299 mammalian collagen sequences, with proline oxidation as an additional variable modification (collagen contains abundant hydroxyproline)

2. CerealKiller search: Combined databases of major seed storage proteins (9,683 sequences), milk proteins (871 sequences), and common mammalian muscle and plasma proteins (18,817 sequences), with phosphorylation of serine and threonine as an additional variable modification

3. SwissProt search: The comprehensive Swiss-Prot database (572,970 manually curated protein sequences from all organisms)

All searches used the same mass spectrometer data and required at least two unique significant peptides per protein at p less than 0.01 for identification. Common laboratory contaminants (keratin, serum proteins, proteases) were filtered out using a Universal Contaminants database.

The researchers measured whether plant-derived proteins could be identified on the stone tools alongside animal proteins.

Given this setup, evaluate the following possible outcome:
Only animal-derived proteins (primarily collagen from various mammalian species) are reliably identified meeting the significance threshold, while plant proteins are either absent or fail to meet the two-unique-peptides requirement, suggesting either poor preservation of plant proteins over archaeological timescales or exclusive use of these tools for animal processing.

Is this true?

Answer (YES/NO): NO